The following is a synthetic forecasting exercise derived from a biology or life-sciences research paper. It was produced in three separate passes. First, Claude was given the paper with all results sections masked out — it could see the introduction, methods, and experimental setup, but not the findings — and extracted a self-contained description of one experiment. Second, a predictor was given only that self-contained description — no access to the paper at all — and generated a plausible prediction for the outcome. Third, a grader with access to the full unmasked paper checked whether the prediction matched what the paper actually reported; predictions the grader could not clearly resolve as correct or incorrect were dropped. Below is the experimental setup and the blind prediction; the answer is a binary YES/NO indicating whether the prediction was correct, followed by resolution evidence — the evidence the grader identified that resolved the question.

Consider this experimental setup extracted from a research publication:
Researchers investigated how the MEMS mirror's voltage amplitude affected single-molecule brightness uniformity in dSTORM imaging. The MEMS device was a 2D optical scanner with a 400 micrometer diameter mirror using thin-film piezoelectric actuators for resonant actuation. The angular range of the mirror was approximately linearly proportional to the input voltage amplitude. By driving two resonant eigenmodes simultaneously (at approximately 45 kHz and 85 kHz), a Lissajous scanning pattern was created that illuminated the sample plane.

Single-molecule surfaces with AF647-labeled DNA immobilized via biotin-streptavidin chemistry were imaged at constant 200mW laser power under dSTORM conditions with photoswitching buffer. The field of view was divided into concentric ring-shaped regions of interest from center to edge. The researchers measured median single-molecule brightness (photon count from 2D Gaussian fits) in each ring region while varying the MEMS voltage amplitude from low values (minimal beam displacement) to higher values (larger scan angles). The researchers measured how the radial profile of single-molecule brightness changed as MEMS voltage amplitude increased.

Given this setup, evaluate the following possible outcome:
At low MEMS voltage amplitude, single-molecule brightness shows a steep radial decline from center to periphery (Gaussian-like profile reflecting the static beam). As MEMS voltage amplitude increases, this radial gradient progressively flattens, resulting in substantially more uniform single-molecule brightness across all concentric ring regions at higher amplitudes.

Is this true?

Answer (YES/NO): NO